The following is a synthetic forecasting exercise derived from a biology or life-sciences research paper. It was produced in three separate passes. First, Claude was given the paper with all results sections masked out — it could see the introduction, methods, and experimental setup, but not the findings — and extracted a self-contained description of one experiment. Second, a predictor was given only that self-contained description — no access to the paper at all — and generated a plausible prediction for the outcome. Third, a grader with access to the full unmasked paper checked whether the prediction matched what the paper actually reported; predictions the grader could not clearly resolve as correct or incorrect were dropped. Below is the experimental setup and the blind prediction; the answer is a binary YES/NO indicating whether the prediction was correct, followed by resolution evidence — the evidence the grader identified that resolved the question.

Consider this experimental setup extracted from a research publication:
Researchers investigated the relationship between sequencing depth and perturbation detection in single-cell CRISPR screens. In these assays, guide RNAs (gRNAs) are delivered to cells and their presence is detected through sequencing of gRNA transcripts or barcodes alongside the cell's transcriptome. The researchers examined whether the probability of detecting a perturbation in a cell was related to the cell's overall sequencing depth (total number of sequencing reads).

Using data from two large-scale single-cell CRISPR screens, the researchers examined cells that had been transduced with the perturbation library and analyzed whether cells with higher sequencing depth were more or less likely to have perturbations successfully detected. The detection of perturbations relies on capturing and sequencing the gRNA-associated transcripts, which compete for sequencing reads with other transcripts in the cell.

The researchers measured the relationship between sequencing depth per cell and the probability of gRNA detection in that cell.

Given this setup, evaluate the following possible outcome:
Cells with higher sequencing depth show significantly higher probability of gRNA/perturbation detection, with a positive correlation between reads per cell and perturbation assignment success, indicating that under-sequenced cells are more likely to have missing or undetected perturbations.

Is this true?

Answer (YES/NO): YES